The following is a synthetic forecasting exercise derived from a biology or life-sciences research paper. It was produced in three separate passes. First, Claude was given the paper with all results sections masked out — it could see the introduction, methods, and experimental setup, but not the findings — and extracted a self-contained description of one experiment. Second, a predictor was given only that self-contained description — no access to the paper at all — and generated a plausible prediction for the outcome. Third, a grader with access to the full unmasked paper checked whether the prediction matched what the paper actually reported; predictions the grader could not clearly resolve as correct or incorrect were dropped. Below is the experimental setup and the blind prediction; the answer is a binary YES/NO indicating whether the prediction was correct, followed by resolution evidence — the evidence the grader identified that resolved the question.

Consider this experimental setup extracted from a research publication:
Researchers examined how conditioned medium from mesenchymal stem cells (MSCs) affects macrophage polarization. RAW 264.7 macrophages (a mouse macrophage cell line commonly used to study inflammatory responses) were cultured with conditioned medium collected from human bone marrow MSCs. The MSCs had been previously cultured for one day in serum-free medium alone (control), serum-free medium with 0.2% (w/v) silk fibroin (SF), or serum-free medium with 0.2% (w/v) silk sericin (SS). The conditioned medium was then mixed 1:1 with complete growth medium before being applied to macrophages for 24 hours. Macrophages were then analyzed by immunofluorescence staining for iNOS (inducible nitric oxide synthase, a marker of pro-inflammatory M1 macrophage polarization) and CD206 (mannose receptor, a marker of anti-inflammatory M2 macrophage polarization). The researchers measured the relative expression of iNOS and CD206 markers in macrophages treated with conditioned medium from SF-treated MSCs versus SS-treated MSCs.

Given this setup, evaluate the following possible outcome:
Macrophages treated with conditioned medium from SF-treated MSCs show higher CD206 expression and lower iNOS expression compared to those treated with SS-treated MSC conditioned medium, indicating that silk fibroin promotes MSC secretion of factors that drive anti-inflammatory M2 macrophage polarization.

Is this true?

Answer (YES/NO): YES